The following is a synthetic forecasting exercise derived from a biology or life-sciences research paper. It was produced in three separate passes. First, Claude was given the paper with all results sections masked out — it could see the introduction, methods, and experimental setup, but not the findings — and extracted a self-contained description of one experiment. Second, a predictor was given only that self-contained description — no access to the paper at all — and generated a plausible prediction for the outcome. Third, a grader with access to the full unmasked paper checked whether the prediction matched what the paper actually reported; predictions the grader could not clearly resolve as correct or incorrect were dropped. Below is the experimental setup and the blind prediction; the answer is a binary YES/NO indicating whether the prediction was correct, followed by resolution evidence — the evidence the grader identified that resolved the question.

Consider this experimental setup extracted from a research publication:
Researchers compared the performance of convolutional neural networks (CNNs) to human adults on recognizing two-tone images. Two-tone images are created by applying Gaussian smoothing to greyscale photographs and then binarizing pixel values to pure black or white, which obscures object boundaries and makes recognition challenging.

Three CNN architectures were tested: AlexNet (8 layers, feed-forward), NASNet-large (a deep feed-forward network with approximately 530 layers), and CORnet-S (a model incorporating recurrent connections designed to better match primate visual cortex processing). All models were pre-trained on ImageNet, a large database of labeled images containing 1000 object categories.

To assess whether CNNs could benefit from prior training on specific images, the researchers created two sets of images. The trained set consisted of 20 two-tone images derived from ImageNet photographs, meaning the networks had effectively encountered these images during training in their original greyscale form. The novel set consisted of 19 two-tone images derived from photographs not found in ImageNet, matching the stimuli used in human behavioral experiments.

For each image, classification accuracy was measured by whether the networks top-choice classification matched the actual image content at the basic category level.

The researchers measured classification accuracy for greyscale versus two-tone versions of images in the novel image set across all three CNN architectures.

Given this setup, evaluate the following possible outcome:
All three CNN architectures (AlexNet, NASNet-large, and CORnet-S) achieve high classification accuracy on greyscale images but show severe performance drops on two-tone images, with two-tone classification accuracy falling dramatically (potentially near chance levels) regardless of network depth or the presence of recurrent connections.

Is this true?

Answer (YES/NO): NO